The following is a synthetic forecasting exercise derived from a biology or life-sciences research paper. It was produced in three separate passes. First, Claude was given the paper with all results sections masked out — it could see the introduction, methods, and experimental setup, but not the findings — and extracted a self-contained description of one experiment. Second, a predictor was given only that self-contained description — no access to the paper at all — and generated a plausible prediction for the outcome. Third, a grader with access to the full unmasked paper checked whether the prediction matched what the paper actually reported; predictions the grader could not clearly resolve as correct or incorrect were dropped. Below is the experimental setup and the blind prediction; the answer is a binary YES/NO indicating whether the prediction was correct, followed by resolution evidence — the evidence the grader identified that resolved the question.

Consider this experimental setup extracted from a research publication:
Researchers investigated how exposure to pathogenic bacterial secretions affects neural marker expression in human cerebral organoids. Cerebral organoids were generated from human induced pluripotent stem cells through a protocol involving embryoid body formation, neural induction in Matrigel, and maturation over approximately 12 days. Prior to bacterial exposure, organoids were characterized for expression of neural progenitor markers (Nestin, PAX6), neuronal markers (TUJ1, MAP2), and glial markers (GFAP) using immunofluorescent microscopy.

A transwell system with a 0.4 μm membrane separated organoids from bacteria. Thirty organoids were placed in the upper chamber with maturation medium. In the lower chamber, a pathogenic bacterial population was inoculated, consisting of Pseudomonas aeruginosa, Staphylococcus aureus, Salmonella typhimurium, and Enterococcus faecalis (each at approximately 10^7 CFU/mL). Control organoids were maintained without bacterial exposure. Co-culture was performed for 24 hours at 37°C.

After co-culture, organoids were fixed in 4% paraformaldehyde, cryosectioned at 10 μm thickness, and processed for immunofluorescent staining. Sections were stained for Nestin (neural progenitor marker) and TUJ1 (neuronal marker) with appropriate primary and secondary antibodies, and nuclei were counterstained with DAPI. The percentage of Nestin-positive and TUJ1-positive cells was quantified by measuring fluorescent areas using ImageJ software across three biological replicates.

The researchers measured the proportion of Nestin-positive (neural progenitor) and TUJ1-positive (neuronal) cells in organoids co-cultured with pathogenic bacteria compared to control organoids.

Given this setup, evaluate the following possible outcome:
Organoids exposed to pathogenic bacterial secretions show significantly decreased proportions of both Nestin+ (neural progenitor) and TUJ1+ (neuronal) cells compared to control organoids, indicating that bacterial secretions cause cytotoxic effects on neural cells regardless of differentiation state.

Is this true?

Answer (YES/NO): NO